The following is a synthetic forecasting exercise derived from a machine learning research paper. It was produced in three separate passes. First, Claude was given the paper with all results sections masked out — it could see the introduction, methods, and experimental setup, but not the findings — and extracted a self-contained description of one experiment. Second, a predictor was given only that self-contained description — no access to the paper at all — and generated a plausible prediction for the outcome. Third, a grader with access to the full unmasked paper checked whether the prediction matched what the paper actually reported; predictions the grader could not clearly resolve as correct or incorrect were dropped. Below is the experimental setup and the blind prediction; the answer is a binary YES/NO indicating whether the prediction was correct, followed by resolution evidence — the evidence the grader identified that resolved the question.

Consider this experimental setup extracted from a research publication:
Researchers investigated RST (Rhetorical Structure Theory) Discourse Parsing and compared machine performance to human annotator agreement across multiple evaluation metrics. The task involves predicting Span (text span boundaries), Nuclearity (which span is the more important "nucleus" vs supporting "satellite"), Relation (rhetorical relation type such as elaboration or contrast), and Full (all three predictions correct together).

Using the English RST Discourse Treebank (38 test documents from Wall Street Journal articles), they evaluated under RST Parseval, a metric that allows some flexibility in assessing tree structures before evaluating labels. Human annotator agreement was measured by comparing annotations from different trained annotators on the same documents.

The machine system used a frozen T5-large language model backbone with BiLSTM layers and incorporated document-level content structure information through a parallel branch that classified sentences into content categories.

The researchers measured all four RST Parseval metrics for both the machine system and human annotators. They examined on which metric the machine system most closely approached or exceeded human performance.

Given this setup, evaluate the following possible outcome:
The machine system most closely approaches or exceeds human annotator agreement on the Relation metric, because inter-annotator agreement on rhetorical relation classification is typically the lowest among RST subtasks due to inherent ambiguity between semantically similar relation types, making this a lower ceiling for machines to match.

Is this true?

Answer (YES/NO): NO